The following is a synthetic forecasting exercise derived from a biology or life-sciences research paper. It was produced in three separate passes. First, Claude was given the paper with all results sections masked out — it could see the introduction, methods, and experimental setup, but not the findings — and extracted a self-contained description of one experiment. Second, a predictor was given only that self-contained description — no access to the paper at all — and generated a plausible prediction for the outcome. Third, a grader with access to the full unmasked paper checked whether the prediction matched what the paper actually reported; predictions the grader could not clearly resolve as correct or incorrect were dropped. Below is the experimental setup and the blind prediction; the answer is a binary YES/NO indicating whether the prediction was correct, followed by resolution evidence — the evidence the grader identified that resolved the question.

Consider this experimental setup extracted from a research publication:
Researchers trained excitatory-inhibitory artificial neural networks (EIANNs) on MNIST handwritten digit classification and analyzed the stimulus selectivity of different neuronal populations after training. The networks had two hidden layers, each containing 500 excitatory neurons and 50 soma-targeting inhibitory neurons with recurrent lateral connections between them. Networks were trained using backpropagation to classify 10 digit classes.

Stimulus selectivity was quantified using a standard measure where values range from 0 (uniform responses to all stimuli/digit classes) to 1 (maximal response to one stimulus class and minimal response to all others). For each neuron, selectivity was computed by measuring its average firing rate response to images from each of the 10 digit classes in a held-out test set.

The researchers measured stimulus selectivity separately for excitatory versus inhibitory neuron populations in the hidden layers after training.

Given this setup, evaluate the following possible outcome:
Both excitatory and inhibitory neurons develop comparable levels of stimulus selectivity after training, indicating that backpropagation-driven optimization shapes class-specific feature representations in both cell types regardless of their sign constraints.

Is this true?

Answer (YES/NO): NO